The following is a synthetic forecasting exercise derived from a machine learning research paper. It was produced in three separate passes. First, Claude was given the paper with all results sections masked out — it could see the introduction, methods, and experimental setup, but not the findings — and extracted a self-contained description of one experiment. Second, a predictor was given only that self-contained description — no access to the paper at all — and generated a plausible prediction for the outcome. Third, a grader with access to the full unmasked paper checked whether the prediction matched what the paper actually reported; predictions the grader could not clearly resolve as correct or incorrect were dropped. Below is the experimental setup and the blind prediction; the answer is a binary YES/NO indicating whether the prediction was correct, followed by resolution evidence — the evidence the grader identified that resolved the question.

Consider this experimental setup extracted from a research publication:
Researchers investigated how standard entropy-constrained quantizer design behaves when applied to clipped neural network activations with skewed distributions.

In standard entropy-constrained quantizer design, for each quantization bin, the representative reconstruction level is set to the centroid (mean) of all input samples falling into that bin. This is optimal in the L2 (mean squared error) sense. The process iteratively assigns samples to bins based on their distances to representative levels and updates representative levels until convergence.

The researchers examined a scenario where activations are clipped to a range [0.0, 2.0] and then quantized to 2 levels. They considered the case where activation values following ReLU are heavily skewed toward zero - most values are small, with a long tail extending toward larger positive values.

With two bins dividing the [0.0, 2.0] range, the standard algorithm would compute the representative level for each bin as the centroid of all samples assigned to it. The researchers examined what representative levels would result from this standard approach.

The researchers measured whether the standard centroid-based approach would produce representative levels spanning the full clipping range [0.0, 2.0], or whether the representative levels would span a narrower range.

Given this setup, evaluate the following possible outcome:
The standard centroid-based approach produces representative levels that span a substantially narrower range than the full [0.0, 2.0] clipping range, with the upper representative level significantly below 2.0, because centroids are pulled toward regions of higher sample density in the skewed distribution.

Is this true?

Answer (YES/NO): YES